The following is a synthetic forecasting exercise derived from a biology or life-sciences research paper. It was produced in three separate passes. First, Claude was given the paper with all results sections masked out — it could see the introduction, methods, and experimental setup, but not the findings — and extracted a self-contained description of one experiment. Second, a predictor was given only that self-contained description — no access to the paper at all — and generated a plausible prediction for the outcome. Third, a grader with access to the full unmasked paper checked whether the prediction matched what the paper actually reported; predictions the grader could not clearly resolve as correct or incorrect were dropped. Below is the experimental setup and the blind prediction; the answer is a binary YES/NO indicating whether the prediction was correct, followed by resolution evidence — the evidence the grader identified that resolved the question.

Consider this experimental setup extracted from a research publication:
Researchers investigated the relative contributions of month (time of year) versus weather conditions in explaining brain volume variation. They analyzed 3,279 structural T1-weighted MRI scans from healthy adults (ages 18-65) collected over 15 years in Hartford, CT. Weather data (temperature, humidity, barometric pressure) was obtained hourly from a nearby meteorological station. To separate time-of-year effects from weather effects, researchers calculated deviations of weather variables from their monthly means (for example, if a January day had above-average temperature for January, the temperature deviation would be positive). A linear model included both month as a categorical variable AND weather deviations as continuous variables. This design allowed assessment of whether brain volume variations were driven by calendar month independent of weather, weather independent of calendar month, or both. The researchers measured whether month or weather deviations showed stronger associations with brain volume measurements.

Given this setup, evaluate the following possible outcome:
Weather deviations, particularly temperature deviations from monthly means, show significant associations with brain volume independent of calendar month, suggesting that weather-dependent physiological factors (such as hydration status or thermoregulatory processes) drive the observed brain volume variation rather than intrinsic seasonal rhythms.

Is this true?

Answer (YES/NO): NO